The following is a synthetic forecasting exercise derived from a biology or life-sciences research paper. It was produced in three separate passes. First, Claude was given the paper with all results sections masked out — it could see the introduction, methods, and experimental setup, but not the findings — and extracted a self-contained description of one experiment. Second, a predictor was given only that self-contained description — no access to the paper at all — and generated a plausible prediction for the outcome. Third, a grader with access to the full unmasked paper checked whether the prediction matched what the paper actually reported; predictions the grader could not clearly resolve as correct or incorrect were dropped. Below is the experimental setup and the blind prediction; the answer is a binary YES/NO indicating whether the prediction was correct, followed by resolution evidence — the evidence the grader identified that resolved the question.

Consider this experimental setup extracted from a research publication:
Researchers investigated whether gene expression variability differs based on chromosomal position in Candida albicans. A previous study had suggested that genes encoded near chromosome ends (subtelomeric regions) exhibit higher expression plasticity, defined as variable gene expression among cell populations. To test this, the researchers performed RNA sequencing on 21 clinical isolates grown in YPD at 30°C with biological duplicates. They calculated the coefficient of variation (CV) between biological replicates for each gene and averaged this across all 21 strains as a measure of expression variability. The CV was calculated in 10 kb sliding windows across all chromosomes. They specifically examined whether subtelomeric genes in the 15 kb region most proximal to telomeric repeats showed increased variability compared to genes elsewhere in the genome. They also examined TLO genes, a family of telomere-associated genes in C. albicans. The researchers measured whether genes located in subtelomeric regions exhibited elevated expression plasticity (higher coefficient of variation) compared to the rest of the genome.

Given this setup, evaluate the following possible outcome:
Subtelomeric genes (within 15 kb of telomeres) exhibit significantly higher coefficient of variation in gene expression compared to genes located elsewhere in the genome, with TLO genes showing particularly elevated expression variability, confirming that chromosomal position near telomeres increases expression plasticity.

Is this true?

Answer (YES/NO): NO